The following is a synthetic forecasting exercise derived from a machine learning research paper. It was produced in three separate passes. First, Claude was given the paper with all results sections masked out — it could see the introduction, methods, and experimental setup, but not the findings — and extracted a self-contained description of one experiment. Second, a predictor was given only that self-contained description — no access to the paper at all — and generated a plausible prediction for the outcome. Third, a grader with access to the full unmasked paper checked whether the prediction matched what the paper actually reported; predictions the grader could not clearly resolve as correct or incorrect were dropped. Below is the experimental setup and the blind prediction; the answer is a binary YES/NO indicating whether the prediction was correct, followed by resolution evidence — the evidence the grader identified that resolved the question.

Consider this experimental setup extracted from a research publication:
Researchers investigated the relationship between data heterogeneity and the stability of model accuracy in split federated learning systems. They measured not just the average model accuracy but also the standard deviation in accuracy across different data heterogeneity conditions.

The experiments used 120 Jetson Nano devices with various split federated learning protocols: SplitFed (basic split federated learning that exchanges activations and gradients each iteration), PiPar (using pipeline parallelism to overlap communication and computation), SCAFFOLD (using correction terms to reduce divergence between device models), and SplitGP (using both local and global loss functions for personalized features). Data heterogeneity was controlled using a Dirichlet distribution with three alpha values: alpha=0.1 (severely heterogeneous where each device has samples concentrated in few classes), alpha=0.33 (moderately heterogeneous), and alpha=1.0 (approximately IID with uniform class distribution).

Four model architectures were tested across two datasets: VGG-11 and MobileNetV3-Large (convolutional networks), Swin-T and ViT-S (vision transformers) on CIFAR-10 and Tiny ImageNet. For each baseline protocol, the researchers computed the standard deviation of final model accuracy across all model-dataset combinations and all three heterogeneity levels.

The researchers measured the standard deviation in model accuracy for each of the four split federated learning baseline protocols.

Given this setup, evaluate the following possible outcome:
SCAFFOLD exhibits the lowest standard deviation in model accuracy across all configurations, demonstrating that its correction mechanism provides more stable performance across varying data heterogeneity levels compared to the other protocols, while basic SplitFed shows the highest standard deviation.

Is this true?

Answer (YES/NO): NO